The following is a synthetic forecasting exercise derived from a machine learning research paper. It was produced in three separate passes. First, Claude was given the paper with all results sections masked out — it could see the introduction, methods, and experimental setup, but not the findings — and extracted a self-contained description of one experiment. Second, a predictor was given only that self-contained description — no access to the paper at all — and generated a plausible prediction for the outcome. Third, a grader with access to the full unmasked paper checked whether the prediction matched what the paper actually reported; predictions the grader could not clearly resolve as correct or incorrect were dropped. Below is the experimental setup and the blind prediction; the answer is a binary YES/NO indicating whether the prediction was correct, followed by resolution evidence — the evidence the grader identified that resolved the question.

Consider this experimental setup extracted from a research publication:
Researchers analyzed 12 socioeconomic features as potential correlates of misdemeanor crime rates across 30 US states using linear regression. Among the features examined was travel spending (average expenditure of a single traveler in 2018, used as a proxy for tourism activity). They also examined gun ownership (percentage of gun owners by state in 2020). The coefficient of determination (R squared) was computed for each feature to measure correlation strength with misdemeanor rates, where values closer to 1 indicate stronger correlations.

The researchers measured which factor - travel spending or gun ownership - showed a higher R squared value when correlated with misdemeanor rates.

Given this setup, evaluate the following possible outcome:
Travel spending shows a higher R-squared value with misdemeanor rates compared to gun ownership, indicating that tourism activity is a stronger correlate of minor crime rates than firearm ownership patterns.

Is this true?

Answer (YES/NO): NO